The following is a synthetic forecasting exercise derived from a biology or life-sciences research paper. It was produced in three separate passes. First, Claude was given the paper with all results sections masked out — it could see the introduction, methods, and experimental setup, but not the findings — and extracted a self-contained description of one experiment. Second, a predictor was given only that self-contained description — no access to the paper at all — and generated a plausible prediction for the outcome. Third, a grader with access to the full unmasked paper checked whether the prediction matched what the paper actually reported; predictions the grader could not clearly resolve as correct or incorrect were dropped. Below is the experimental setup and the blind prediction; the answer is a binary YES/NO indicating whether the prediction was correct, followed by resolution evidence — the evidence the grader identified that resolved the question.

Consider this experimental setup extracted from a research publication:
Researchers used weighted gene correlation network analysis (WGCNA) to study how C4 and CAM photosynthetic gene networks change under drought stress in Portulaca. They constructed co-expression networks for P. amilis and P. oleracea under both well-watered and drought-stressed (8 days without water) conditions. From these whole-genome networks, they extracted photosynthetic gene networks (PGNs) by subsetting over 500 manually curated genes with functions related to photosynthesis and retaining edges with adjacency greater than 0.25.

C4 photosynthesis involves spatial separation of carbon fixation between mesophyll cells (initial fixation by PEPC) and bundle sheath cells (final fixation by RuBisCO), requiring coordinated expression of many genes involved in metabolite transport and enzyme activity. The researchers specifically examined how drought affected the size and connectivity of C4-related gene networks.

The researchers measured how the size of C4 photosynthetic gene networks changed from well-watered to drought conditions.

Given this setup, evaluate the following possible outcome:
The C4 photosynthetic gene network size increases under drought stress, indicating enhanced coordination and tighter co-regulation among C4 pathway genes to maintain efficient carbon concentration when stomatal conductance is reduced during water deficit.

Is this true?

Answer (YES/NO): NO